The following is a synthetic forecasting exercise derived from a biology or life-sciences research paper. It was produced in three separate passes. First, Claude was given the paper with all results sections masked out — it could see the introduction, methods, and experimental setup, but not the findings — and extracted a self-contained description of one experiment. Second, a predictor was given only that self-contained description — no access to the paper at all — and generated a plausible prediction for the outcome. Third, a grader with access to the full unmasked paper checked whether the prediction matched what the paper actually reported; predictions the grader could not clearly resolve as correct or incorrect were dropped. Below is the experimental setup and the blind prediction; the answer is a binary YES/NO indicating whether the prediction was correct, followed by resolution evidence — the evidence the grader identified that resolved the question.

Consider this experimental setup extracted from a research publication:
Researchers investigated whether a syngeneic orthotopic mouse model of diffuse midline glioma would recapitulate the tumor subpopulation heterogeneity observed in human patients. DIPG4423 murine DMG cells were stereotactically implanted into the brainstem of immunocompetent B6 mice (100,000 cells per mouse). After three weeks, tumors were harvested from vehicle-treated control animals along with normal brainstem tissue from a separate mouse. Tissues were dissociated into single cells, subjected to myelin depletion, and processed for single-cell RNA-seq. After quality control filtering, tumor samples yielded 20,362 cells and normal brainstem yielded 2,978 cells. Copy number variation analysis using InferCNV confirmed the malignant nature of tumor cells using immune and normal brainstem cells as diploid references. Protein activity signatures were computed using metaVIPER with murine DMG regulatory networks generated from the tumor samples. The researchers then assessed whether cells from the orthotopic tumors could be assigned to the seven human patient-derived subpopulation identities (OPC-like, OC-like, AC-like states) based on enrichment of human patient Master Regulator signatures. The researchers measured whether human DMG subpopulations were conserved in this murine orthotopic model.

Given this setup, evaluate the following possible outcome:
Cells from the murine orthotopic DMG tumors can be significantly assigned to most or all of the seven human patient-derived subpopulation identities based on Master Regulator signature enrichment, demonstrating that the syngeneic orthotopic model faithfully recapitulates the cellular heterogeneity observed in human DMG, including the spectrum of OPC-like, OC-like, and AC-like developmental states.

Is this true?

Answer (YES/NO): YES